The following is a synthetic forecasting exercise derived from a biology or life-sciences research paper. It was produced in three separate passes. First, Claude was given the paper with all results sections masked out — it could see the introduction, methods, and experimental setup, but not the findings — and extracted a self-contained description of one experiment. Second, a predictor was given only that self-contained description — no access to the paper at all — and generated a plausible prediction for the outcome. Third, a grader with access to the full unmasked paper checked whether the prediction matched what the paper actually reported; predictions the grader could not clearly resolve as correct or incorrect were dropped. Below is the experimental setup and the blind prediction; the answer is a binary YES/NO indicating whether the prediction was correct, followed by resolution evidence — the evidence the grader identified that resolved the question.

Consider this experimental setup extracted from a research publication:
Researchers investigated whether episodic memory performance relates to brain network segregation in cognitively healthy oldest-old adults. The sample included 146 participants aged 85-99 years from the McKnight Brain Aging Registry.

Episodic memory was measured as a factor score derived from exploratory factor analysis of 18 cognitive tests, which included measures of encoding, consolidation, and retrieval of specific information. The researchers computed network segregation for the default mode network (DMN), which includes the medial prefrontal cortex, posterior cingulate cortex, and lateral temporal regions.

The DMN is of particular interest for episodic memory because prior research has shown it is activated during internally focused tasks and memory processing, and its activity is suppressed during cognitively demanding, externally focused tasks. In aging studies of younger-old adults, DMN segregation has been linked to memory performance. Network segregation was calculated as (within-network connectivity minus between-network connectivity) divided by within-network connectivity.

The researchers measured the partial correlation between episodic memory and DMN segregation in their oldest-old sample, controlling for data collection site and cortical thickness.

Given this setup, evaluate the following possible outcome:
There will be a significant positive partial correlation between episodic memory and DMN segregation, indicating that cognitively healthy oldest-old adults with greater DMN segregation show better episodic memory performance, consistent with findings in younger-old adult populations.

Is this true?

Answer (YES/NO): NO